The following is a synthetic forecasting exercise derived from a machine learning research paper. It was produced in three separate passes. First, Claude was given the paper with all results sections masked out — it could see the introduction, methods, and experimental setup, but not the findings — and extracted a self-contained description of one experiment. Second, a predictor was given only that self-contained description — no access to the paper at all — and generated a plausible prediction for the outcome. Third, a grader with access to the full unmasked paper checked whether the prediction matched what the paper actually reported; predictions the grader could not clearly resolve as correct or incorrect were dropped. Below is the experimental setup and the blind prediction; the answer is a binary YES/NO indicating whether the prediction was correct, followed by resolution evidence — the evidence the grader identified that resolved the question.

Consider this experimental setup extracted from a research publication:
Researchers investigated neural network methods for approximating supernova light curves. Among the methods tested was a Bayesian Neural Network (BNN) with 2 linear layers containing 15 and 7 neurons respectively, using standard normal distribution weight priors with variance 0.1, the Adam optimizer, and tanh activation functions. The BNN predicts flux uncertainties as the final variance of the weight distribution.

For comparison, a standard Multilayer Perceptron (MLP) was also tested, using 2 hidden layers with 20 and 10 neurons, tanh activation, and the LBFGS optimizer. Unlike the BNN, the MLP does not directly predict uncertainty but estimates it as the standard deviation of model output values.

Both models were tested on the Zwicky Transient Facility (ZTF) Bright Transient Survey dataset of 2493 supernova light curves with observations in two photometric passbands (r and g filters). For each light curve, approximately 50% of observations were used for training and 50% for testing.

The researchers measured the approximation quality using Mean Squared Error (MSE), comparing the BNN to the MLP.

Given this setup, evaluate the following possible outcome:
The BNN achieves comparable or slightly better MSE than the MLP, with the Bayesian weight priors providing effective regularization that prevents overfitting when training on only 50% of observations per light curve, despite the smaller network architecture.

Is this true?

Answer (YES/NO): YES